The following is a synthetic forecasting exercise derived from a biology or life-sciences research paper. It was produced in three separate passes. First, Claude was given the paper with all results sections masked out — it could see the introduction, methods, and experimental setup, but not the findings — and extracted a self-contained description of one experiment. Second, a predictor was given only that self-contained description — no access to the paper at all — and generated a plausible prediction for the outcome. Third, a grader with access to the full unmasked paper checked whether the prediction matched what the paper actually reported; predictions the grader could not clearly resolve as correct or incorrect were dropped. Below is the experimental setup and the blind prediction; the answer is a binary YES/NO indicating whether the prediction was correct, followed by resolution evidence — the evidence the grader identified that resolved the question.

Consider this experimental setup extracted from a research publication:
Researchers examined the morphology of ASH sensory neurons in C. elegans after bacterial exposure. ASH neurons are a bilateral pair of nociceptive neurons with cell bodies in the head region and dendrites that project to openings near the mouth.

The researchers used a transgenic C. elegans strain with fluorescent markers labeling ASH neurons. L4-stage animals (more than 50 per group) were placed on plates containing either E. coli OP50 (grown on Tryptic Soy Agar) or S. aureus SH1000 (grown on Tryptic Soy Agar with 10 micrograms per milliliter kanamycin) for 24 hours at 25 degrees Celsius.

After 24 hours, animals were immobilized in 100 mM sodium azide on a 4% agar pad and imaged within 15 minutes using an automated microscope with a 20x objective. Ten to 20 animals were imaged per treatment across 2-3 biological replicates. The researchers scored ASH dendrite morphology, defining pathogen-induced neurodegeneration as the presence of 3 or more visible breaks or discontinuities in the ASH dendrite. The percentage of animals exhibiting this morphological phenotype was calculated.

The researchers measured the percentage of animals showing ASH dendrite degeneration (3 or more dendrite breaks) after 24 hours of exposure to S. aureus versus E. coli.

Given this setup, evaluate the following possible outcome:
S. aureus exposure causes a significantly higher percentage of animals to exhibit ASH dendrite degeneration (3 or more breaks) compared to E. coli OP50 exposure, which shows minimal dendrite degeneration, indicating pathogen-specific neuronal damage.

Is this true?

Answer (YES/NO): YES